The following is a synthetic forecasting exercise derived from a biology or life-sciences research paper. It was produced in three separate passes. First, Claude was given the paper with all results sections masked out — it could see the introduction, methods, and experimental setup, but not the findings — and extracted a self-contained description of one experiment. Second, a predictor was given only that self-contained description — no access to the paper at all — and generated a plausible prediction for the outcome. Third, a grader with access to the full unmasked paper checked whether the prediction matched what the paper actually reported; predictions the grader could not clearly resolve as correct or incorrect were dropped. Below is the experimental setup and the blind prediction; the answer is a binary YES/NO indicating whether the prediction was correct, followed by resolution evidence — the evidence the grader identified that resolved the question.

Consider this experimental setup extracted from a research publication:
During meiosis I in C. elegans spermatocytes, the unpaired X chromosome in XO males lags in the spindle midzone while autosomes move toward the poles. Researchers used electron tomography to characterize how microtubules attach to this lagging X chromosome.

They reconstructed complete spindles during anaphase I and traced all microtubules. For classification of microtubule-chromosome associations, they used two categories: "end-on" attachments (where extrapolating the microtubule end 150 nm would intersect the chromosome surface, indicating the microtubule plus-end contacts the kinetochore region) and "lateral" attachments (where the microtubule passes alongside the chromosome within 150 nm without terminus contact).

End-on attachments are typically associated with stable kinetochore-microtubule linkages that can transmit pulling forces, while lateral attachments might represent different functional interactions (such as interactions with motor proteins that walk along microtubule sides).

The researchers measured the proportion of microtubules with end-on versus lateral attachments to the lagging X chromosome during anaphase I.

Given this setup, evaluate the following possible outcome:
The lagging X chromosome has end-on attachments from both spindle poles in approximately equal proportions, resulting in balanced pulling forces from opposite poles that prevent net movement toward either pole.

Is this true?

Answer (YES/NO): YES